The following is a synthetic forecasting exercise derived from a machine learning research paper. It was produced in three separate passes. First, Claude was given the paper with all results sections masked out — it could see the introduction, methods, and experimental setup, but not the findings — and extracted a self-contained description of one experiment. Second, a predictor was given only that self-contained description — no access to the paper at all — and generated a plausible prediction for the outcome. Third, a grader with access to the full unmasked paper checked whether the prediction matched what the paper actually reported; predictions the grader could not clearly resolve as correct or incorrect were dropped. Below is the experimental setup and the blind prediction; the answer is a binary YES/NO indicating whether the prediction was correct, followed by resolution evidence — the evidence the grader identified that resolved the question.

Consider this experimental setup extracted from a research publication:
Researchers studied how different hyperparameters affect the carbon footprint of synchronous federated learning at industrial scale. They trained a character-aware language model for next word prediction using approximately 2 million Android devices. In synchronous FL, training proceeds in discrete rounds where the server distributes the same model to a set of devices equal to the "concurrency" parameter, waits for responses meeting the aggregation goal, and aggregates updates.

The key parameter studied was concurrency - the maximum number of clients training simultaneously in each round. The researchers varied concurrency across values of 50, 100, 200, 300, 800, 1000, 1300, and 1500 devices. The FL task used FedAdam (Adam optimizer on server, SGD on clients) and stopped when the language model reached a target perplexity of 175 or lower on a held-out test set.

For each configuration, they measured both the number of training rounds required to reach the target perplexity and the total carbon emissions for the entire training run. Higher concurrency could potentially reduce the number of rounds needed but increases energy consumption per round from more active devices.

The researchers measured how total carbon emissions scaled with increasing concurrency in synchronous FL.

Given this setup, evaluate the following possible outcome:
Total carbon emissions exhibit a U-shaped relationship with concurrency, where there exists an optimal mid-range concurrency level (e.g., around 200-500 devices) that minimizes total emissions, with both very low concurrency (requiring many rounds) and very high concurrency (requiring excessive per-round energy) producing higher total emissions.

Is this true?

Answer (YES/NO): NO